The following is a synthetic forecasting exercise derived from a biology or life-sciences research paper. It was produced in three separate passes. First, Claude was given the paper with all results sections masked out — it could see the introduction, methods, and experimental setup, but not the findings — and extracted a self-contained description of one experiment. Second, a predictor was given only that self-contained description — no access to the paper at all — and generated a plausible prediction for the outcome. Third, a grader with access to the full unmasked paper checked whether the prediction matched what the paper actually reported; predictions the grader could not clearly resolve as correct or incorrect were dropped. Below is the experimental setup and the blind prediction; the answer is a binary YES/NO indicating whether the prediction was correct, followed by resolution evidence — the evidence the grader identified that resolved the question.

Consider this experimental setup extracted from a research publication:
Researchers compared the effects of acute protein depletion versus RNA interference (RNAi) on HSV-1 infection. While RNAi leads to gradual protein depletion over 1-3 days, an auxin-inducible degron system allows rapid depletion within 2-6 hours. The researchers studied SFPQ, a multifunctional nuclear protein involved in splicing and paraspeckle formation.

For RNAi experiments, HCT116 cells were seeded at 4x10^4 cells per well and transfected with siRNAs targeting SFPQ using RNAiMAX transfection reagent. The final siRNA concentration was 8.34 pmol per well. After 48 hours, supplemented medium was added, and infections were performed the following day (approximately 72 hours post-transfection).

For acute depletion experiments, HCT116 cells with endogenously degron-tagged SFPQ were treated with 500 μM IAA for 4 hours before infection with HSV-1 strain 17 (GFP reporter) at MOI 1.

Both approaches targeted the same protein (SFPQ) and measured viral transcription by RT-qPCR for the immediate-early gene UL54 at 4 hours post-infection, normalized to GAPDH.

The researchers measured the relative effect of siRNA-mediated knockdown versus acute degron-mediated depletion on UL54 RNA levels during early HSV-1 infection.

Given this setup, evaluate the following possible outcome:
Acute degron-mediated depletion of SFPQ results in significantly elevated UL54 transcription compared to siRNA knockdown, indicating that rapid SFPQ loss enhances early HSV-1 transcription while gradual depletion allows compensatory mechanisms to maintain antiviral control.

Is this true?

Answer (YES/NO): NO